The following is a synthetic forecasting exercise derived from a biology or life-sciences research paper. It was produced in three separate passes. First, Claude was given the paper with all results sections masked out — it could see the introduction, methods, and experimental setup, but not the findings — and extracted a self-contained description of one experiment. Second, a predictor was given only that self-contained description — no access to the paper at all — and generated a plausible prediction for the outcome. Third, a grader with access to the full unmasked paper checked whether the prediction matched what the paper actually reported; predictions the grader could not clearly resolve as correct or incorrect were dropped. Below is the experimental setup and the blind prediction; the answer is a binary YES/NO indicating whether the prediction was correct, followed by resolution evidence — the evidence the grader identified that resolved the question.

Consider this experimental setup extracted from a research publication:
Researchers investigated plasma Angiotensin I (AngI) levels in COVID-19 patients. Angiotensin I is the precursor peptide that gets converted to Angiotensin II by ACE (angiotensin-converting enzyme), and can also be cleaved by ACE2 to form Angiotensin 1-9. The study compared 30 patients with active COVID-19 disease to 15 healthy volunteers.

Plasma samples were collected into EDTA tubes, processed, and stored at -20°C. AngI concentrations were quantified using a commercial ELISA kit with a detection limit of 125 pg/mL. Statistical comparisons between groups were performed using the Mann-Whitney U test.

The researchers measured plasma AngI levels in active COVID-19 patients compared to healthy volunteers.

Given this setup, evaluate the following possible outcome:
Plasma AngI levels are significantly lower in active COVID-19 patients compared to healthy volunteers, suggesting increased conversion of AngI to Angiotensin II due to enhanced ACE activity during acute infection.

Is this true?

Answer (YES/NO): NO